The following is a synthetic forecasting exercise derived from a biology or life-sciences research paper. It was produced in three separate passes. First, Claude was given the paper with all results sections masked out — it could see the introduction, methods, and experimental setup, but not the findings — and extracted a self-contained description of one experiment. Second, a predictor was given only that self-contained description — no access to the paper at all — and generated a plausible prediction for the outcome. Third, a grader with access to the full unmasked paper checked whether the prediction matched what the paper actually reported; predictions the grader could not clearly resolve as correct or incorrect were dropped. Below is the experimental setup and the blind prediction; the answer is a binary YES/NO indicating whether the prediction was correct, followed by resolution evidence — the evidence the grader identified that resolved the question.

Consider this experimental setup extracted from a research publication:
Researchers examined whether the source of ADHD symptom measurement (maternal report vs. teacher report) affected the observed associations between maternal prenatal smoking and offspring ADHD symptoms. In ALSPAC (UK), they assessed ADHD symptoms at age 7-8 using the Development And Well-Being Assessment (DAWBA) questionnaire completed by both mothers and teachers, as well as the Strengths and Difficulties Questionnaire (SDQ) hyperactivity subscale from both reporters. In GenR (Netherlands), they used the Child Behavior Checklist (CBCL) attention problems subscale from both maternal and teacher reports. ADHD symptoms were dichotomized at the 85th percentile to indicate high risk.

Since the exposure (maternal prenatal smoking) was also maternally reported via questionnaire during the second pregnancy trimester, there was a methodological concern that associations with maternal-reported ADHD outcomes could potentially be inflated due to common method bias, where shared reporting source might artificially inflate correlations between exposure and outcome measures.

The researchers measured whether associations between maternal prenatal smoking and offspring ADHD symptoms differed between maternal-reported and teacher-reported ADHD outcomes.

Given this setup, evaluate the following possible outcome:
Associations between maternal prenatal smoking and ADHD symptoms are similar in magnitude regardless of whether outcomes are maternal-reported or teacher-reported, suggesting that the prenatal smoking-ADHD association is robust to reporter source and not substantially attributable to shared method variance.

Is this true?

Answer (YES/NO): NO